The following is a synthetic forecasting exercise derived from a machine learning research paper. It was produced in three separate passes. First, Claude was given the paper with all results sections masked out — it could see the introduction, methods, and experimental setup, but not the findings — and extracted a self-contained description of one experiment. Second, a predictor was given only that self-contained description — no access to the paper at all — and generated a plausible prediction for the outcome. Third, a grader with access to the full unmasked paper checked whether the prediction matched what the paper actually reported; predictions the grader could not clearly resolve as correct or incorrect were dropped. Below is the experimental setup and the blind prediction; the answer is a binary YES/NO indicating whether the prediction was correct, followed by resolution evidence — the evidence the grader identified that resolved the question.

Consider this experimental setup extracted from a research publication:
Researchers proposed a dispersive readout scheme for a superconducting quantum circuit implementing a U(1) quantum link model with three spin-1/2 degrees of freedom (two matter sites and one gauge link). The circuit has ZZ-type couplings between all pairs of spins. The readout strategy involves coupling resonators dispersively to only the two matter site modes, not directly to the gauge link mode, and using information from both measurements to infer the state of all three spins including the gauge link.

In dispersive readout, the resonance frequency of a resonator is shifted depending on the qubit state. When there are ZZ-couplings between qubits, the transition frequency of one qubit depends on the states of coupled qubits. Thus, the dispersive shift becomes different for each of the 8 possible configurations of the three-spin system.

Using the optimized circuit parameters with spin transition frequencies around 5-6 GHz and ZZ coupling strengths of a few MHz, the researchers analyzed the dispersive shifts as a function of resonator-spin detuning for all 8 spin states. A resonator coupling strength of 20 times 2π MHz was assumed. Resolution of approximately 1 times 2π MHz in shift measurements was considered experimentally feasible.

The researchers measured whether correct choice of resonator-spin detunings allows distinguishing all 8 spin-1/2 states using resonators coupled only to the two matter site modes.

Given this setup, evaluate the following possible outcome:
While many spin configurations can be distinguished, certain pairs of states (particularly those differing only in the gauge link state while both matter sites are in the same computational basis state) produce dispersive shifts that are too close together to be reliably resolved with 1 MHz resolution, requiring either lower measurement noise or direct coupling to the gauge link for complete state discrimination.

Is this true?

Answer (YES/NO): NO